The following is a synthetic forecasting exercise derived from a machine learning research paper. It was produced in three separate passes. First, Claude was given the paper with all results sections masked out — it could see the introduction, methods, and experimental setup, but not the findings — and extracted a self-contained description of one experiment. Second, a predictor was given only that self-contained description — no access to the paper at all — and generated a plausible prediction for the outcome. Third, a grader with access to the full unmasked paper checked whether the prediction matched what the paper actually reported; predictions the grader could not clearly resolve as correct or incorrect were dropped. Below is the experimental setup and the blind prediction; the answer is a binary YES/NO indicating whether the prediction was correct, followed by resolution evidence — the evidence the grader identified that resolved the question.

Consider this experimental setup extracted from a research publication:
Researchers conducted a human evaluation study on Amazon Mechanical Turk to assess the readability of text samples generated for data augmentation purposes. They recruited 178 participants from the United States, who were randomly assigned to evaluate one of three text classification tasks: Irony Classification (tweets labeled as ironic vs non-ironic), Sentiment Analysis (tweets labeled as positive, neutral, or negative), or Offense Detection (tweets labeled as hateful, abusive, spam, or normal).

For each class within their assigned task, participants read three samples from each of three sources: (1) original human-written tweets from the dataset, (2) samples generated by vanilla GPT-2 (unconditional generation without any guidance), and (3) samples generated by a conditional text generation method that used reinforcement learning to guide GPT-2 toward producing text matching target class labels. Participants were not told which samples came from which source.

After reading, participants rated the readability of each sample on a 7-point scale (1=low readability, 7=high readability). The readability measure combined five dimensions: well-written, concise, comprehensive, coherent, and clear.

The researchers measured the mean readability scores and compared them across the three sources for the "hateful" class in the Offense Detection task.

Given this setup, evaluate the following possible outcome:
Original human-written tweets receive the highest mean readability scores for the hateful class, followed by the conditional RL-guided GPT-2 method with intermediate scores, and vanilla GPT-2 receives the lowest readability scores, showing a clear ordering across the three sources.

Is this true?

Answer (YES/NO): NO